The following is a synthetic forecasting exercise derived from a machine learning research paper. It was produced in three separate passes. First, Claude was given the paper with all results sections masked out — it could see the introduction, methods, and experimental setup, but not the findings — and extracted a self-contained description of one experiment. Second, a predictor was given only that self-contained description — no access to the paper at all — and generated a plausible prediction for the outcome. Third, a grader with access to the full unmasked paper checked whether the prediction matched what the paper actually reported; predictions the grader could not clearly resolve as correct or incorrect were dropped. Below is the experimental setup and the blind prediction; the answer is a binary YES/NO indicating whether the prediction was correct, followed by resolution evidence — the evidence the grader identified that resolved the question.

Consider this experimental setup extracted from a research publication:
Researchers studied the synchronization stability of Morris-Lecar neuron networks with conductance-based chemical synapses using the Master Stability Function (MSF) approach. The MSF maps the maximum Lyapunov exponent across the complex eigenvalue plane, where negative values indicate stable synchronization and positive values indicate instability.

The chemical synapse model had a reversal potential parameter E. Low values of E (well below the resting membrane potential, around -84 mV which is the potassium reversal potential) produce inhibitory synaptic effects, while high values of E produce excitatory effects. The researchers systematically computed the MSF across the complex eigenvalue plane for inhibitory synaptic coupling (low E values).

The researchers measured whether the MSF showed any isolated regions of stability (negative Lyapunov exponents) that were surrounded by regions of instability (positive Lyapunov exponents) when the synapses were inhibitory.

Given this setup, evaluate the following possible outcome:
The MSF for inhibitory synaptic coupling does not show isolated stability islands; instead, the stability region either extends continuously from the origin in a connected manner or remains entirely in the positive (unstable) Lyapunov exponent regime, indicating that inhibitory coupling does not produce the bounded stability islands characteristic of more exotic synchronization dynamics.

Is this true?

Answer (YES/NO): NO